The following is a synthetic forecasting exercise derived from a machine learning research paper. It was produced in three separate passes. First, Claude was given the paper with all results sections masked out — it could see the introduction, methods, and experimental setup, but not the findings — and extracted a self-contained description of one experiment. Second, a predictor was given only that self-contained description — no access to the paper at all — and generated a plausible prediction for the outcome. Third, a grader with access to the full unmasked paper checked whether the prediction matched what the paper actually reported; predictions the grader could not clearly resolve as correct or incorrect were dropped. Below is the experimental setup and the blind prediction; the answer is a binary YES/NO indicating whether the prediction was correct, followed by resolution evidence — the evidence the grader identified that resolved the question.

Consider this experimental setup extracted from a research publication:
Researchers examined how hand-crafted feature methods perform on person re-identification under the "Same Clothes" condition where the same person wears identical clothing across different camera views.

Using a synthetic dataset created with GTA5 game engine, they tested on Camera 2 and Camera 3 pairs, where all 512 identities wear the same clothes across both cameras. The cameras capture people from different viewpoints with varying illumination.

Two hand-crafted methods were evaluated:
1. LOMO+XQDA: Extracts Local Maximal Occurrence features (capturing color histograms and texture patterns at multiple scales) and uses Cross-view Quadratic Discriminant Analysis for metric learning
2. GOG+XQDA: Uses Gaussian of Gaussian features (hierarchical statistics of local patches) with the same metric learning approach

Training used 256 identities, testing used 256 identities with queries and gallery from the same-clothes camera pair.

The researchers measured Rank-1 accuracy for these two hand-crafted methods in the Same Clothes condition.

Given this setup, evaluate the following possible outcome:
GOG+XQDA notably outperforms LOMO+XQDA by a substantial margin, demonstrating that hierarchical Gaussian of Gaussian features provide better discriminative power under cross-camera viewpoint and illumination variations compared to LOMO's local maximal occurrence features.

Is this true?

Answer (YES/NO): NO